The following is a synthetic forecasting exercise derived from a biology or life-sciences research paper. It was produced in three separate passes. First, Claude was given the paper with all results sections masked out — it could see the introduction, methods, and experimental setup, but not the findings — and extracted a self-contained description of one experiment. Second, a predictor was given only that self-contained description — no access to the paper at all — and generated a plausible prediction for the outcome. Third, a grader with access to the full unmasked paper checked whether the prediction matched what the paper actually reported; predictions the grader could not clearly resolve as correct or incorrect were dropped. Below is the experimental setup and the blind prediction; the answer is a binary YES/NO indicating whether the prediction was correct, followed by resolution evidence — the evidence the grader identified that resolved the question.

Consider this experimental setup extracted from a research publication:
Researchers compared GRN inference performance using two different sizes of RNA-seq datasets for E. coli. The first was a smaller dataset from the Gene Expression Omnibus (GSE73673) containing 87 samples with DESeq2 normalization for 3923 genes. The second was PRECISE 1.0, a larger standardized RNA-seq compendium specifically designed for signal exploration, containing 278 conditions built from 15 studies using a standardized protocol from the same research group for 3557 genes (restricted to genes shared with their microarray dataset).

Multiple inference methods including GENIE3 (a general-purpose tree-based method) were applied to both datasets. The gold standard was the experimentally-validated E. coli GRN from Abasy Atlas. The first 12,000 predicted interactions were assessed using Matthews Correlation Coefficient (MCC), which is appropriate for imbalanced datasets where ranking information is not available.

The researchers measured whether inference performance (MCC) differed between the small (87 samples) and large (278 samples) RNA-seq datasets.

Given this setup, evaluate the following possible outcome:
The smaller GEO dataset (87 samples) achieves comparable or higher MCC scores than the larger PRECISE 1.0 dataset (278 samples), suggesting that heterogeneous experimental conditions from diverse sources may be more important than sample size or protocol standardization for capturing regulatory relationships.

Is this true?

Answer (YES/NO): NO